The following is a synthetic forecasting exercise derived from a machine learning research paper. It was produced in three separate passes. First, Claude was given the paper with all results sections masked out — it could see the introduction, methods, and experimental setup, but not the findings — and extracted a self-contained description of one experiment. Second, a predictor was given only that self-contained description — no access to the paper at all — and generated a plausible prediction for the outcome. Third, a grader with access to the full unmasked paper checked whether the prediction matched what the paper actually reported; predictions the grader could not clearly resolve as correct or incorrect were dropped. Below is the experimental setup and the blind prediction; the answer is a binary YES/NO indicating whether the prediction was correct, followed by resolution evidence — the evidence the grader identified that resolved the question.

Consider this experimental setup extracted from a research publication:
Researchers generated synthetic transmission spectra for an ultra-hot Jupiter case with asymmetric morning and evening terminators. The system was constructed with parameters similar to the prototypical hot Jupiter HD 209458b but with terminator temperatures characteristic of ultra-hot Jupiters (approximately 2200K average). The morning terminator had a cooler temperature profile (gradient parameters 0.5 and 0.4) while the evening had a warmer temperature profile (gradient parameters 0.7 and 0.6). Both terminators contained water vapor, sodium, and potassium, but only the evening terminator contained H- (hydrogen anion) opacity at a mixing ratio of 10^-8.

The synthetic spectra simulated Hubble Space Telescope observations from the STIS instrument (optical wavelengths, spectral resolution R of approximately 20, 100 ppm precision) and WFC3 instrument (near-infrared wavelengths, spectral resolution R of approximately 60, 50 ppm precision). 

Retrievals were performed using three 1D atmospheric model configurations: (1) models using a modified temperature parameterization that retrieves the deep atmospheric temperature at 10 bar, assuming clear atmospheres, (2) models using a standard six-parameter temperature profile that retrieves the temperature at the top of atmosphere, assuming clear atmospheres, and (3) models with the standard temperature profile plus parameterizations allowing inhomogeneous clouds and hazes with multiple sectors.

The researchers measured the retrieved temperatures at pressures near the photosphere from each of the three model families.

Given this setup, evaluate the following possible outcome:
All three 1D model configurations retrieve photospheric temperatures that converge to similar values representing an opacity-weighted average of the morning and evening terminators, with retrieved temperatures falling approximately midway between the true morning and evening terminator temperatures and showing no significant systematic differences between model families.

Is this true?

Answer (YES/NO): NO